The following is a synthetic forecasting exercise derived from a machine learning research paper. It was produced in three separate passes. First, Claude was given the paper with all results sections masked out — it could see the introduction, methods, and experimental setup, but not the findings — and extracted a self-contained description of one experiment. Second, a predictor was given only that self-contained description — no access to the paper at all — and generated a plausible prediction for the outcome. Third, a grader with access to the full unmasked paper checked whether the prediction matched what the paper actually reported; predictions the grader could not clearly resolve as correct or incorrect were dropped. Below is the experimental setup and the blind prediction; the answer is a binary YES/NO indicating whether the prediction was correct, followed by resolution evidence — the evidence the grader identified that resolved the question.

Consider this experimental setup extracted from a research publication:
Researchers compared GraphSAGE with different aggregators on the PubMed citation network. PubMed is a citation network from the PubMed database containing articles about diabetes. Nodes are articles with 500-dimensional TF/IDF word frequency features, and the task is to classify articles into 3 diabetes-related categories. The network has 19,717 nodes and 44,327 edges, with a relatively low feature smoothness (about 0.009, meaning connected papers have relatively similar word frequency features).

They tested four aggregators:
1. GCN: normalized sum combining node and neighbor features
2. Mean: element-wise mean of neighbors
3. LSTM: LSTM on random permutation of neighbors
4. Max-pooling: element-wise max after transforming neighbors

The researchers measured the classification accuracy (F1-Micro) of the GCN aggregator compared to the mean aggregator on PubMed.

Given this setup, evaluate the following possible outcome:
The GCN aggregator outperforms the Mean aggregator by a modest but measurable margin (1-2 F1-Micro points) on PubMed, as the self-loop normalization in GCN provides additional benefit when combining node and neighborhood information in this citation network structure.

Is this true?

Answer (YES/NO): NO